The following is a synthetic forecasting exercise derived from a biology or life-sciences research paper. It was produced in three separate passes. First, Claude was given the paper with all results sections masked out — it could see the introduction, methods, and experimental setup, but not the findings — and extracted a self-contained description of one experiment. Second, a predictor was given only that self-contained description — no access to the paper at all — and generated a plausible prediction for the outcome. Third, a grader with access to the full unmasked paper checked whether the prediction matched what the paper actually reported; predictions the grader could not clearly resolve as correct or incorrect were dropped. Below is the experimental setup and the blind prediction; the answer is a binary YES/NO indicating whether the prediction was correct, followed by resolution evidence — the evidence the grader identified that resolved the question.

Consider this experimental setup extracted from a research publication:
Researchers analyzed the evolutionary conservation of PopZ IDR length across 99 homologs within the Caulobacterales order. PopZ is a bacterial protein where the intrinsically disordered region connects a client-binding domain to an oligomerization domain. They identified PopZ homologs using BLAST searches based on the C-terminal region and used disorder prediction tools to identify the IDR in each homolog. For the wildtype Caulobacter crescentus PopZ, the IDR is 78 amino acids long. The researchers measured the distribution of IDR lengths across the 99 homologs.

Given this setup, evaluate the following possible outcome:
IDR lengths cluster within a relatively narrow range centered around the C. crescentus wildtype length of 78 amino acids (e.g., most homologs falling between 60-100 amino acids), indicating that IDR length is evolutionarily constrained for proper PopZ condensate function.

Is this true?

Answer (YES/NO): NO